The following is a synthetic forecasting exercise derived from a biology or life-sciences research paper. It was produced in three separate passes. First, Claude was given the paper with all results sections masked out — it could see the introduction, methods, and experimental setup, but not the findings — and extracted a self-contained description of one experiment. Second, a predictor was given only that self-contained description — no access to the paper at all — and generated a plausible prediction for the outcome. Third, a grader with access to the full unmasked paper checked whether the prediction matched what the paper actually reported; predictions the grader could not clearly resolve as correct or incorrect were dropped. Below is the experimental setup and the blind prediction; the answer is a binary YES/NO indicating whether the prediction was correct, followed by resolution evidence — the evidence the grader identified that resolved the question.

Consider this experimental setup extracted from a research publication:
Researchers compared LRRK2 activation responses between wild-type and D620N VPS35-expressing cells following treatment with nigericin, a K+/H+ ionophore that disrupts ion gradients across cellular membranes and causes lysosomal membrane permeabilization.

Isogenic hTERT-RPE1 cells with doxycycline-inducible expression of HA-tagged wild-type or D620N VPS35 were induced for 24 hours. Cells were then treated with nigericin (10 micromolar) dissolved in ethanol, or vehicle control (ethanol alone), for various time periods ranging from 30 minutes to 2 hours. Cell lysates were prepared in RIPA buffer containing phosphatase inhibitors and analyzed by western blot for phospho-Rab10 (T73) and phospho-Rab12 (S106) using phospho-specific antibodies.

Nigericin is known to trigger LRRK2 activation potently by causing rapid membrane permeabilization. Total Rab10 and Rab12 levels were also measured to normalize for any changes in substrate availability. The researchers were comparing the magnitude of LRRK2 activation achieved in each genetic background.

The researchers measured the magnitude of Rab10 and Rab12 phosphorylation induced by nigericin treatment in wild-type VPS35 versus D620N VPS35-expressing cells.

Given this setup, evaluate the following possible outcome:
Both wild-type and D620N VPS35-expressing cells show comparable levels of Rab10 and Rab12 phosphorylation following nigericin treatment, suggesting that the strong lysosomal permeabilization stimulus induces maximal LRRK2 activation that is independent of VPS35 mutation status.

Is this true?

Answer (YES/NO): NO